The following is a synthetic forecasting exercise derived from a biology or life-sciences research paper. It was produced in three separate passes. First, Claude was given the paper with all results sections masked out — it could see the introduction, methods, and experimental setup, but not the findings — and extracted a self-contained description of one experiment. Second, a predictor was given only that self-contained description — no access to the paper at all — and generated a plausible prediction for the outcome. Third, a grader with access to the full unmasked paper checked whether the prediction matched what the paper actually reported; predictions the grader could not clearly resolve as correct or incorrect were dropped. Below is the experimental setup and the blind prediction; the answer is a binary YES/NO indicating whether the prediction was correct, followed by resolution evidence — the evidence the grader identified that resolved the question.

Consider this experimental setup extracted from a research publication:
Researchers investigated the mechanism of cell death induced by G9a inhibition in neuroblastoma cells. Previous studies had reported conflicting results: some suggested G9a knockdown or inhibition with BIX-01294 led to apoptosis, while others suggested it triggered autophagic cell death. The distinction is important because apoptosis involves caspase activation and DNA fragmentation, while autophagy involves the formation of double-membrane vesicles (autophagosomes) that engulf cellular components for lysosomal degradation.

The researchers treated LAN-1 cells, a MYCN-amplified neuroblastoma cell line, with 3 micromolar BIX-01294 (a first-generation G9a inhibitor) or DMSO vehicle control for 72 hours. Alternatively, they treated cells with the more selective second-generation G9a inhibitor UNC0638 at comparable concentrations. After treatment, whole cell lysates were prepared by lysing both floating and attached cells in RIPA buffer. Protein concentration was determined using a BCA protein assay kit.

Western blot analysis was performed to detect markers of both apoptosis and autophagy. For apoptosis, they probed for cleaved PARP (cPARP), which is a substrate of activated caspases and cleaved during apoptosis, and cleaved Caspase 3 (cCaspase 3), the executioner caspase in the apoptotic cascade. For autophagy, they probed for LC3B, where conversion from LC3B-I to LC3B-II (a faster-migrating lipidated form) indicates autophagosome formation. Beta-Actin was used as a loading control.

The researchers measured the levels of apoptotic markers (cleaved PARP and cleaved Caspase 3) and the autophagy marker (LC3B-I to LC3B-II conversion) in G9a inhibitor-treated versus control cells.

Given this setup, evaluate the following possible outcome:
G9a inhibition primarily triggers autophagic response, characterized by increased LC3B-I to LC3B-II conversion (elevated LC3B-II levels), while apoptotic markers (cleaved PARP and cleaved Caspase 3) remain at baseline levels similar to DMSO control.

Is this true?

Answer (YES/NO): NO